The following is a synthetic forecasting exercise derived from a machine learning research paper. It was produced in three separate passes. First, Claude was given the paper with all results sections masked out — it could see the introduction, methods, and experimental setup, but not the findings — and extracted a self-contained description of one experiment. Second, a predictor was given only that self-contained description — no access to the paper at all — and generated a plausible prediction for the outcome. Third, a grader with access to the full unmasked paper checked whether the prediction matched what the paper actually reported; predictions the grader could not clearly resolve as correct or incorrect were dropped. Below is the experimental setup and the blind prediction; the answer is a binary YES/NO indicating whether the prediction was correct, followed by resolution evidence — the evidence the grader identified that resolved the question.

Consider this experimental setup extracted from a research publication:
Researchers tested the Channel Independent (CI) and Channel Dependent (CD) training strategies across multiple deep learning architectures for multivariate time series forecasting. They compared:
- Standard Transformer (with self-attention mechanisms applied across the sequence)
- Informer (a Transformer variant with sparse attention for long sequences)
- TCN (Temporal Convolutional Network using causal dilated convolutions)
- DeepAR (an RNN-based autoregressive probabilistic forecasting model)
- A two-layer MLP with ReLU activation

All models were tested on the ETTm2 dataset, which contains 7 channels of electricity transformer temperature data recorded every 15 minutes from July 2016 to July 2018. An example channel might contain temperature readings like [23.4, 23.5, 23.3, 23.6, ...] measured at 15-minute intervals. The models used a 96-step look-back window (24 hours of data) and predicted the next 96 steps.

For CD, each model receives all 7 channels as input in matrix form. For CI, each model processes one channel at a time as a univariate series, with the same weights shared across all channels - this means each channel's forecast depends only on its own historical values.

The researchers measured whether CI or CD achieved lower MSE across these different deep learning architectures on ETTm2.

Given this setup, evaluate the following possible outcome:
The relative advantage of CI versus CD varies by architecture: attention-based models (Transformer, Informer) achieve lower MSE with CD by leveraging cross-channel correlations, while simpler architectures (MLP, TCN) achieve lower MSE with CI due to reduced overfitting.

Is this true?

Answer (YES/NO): NO